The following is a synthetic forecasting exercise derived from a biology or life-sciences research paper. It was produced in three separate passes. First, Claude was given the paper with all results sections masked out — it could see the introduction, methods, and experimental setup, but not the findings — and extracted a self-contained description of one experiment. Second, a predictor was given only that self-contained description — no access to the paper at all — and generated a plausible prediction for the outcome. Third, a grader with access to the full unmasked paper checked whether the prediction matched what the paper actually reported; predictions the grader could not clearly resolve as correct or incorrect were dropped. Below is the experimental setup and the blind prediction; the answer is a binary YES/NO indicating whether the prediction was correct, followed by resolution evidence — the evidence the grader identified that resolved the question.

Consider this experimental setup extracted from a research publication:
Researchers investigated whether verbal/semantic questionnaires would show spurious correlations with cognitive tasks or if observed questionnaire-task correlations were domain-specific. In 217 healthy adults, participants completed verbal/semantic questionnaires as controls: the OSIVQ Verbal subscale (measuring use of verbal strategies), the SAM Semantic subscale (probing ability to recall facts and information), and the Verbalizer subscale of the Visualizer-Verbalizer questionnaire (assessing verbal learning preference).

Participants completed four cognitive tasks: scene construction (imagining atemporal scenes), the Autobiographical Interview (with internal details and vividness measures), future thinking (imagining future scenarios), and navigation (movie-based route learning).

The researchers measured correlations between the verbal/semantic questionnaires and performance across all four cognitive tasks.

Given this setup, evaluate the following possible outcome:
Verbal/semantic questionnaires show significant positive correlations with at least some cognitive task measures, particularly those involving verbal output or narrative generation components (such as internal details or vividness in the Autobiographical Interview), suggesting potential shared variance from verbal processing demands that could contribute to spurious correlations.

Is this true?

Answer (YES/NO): NO